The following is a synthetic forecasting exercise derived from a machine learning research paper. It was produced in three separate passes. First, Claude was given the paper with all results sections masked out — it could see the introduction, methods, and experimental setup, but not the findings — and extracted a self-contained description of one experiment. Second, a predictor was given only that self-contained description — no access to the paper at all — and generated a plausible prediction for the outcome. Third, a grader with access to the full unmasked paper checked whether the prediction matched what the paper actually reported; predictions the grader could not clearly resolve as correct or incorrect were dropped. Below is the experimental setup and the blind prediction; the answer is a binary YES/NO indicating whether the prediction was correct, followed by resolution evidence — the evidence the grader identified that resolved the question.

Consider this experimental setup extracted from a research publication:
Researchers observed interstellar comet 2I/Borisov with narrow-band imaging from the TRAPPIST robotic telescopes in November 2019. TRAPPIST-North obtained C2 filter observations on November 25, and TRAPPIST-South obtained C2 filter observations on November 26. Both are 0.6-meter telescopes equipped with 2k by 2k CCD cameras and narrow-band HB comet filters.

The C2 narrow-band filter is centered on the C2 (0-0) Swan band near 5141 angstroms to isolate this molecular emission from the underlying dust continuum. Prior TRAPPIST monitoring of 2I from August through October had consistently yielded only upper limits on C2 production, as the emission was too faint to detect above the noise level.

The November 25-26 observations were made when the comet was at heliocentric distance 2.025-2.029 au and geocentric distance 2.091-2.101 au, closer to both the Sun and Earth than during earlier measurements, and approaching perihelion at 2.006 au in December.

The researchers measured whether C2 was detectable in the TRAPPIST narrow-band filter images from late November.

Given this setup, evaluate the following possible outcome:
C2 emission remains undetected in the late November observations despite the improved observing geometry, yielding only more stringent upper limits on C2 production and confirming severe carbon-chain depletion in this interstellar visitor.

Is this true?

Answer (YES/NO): NO